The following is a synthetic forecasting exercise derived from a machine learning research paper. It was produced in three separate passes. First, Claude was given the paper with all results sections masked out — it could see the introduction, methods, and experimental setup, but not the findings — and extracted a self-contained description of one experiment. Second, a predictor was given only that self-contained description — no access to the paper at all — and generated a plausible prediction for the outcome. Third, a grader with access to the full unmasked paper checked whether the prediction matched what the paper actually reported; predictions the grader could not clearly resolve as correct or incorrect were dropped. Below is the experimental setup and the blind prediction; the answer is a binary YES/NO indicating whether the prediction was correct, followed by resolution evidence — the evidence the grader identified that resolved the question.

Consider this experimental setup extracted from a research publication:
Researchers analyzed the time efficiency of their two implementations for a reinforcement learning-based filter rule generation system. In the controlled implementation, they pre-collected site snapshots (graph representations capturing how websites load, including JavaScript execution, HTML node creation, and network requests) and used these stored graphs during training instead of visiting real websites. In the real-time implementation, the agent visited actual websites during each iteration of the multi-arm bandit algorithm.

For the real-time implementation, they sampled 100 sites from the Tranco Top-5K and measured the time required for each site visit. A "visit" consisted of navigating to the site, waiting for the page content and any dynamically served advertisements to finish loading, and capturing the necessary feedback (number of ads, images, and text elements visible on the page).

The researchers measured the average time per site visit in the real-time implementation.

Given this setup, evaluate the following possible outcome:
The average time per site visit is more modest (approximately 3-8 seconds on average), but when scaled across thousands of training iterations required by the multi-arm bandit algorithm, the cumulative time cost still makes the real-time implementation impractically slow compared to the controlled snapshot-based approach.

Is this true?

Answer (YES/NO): NO